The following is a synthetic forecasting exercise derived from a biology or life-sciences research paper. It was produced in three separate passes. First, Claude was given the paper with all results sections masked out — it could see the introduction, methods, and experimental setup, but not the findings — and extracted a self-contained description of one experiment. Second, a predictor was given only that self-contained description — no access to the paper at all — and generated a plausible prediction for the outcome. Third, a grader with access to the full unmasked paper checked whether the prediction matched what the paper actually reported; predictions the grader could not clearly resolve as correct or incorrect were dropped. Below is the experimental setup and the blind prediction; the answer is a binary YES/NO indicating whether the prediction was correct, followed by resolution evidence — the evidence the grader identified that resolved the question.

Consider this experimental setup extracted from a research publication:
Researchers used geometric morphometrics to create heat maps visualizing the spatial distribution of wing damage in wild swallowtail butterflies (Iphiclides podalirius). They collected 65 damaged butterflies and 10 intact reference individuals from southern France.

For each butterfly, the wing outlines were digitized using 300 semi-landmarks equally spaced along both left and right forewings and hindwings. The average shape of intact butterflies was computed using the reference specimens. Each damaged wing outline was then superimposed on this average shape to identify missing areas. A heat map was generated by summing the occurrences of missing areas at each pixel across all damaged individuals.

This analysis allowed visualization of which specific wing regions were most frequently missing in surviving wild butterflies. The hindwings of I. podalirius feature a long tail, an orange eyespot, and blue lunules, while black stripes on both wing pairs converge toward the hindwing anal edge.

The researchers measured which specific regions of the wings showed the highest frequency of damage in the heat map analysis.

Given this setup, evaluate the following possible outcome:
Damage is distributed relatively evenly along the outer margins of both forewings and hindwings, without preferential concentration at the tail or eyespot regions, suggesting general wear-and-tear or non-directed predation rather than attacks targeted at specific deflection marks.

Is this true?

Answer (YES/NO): NO